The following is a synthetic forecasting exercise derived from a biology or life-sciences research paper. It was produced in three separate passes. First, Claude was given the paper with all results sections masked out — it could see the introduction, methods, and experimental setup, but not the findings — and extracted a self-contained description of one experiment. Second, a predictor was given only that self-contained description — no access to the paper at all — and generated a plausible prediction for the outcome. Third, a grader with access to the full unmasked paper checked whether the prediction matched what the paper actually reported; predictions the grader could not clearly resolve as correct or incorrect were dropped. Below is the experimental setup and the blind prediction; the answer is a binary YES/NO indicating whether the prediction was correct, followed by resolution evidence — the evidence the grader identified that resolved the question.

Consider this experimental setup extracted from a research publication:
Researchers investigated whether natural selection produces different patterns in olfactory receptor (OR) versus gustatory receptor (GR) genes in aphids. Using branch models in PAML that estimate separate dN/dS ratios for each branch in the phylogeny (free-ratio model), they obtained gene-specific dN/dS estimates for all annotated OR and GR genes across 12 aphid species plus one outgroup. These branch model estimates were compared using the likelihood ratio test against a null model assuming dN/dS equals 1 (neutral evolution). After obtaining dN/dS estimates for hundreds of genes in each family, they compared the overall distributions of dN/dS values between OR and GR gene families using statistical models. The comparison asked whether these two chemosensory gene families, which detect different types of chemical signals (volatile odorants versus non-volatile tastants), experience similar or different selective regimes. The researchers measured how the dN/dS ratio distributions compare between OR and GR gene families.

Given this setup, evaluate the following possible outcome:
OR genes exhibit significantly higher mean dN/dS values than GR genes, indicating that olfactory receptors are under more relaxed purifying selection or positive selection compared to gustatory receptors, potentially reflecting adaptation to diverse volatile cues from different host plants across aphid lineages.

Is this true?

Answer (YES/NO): NO